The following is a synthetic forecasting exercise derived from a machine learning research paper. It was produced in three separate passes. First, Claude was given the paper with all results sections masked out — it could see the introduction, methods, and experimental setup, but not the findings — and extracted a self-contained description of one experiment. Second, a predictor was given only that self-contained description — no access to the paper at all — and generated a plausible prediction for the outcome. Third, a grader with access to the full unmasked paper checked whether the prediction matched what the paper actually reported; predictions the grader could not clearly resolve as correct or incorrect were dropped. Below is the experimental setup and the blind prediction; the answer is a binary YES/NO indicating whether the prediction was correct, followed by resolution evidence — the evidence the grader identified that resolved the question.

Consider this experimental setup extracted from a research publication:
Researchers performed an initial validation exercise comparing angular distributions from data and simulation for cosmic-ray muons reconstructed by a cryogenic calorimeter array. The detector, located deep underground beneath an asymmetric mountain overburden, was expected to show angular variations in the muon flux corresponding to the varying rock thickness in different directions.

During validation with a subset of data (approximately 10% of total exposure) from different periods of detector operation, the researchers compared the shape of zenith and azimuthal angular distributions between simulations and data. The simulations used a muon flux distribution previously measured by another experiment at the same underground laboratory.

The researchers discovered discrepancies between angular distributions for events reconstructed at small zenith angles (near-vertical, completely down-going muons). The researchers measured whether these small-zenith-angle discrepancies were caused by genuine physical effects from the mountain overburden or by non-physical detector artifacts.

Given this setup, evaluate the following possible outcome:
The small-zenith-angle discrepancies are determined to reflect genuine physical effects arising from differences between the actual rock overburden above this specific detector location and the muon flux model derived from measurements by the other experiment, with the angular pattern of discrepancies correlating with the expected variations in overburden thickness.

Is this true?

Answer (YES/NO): NO